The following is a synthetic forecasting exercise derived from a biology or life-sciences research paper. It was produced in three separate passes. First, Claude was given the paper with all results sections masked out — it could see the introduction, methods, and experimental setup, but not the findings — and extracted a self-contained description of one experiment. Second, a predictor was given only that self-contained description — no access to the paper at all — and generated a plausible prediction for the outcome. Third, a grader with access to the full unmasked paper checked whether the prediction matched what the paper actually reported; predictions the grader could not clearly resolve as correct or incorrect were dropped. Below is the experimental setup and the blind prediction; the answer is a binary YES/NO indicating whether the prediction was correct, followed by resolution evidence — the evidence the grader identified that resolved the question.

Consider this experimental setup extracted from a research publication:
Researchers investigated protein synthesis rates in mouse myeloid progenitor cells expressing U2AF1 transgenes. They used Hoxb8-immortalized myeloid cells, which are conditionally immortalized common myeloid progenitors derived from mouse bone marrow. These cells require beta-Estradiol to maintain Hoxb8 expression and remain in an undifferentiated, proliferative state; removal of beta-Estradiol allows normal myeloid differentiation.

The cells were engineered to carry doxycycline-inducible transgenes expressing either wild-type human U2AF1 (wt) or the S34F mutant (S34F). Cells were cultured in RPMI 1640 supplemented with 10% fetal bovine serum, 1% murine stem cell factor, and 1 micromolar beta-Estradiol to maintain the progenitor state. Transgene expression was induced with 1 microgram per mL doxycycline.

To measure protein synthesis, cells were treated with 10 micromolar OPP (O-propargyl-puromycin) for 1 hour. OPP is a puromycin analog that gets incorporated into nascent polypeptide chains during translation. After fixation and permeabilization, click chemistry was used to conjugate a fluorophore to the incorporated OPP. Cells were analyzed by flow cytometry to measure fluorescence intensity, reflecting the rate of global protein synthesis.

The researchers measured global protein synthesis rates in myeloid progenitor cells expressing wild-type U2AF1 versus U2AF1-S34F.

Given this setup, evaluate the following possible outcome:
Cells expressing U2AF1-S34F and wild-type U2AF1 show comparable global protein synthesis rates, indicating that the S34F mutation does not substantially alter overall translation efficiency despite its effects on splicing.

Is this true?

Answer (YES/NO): NO